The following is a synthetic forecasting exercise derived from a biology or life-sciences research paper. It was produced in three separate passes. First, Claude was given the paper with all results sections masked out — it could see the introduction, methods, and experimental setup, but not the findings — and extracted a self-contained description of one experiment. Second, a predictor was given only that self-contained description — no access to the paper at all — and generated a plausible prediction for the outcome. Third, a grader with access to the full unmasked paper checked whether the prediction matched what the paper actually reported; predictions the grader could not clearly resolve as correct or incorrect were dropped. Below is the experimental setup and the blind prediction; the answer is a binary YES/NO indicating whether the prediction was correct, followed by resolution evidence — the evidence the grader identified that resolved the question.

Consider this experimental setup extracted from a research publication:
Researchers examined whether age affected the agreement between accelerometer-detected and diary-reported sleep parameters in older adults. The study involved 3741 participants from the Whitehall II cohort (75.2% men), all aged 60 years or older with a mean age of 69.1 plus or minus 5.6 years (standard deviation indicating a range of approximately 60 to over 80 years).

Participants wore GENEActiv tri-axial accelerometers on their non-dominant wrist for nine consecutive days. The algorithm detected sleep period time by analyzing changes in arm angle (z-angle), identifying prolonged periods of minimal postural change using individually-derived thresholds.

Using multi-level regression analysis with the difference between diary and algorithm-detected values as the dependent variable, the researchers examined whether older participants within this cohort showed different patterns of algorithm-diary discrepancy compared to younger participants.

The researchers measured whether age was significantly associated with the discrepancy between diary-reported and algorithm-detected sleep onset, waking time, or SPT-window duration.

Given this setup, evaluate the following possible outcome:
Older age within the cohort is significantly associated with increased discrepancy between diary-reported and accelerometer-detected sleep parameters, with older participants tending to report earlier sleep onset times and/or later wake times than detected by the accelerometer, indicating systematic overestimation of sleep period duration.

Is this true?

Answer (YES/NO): NO